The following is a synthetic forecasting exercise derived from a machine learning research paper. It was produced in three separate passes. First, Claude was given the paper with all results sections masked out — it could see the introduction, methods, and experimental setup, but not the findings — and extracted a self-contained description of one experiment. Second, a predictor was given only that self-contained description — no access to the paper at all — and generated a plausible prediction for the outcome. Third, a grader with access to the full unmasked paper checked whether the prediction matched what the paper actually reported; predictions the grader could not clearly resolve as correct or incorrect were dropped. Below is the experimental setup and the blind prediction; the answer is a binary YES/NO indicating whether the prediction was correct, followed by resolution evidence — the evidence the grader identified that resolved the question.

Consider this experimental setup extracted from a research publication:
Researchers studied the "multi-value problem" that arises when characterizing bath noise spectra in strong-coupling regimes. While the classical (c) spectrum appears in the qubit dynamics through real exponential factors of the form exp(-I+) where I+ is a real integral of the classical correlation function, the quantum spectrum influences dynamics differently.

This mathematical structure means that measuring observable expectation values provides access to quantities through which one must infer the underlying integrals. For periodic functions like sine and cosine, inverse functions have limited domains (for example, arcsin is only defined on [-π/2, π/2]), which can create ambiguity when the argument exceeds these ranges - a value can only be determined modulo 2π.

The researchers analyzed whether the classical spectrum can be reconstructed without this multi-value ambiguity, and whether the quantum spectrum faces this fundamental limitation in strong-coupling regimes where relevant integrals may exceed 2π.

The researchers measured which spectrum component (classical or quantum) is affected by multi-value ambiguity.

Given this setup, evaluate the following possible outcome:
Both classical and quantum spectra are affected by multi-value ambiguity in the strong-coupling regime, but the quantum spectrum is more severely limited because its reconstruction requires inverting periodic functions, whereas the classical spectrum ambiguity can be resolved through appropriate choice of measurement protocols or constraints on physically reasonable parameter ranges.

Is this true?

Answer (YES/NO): NO